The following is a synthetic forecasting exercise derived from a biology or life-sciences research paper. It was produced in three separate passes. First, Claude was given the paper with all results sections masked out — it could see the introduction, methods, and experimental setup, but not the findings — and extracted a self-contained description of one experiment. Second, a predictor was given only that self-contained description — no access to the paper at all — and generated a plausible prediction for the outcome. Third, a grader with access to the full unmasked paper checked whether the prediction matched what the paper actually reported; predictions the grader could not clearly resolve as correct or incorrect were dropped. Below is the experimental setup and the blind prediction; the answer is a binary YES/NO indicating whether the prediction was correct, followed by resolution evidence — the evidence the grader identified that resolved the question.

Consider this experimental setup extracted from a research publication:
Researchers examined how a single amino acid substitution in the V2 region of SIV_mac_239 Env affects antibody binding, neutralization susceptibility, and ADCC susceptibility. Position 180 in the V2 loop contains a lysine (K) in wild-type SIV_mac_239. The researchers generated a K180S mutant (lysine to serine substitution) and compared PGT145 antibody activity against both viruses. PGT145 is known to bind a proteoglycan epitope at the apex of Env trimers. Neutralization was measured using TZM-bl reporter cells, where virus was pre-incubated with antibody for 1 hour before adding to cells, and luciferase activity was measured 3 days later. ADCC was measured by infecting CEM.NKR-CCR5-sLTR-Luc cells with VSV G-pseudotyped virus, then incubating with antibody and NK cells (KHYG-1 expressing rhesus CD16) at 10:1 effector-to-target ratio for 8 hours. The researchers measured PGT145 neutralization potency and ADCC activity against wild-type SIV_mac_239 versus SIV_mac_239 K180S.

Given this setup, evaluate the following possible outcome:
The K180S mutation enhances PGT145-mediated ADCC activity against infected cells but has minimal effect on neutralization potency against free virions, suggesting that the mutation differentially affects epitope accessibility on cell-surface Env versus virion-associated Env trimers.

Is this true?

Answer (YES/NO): NO